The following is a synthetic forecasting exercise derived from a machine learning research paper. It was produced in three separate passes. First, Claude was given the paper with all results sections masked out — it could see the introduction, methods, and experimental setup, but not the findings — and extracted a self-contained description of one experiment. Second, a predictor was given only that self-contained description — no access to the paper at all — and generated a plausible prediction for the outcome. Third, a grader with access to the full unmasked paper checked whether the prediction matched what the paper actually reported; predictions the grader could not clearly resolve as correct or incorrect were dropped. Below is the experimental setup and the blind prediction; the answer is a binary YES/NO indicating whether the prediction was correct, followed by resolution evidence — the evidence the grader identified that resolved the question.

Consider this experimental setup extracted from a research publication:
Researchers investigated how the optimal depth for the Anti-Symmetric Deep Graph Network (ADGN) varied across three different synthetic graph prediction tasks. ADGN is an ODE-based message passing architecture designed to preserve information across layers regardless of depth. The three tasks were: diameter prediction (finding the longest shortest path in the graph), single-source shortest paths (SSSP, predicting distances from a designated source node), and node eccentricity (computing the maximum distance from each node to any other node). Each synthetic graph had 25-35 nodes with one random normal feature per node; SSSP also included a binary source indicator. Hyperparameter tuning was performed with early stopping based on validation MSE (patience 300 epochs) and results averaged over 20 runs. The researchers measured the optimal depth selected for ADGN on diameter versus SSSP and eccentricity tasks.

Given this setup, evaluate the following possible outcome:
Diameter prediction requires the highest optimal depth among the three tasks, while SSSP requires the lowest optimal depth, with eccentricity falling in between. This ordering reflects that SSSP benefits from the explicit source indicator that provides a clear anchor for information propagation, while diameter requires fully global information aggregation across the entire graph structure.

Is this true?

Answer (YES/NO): NO